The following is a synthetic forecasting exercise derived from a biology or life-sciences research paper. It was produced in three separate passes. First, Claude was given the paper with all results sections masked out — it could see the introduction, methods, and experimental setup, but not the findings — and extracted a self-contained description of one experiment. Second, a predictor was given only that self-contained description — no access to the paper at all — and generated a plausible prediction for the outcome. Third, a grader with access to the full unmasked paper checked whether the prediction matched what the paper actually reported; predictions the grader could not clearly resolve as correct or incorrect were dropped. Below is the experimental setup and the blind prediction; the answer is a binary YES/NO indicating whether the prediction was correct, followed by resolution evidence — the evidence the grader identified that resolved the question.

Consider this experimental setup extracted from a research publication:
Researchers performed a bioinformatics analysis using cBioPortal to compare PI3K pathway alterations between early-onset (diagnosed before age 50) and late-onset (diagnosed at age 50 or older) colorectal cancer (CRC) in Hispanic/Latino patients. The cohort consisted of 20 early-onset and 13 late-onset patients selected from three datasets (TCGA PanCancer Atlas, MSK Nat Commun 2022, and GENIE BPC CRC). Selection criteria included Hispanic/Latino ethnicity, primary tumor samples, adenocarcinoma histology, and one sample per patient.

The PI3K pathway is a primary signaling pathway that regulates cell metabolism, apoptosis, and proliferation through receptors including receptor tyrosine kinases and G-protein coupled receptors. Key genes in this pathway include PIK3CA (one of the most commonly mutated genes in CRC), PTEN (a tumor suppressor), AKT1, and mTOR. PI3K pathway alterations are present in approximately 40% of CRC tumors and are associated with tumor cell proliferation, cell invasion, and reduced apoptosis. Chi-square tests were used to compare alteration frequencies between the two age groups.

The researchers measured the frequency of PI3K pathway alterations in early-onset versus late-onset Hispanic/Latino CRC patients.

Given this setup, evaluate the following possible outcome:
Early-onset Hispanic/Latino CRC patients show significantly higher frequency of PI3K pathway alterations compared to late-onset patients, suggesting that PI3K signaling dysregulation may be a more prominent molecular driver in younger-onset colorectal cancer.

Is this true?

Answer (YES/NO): NO